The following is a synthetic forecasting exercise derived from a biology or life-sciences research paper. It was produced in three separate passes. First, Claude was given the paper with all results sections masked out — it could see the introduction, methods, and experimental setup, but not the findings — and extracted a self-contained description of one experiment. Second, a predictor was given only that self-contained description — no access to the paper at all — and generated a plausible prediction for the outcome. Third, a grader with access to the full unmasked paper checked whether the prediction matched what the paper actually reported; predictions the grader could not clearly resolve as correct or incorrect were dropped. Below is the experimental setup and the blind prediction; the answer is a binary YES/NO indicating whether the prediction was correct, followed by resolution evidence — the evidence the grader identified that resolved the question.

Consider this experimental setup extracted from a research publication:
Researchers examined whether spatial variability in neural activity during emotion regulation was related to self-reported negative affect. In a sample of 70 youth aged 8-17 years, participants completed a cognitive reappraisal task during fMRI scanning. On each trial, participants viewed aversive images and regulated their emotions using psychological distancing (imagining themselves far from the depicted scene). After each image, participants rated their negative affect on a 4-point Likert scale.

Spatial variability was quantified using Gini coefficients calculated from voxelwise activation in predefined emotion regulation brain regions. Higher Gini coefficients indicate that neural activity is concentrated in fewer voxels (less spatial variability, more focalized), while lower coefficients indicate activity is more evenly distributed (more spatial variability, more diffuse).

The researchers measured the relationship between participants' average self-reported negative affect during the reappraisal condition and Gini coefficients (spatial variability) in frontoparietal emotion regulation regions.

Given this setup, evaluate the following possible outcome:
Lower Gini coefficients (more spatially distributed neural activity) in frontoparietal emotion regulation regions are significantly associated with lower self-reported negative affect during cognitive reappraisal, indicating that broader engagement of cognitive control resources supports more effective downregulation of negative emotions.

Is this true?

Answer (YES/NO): NO